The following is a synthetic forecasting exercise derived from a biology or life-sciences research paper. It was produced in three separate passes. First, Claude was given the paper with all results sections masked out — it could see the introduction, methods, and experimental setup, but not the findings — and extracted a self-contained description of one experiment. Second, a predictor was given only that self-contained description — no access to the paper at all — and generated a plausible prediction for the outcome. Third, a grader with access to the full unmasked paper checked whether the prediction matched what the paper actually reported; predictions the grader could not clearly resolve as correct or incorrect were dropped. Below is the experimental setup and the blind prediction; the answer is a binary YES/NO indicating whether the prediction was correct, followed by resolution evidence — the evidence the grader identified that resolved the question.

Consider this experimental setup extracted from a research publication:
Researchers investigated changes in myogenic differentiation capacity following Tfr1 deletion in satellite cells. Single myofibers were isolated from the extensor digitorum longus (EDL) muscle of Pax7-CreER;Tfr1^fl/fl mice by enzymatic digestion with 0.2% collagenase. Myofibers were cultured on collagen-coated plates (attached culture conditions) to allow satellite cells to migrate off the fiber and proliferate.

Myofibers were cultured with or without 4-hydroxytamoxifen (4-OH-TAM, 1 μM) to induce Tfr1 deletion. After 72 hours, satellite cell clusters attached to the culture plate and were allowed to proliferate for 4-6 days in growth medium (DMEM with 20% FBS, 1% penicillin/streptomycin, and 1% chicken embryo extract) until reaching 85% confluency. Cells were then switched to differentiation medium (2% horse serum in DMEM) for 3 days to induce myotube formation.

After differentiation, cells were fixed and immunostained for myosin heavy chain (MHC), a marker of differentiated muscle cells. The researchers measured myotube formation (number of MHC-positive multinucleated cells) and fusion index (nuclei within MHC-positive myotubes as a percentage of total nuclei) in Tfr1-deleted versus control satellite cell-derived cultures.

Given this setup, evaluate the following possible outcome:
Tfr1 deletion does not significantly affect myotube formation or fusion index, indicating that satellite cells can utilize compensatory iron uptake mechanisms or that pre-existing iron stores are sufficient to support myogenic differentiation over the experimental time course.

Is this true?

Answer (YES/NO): NO